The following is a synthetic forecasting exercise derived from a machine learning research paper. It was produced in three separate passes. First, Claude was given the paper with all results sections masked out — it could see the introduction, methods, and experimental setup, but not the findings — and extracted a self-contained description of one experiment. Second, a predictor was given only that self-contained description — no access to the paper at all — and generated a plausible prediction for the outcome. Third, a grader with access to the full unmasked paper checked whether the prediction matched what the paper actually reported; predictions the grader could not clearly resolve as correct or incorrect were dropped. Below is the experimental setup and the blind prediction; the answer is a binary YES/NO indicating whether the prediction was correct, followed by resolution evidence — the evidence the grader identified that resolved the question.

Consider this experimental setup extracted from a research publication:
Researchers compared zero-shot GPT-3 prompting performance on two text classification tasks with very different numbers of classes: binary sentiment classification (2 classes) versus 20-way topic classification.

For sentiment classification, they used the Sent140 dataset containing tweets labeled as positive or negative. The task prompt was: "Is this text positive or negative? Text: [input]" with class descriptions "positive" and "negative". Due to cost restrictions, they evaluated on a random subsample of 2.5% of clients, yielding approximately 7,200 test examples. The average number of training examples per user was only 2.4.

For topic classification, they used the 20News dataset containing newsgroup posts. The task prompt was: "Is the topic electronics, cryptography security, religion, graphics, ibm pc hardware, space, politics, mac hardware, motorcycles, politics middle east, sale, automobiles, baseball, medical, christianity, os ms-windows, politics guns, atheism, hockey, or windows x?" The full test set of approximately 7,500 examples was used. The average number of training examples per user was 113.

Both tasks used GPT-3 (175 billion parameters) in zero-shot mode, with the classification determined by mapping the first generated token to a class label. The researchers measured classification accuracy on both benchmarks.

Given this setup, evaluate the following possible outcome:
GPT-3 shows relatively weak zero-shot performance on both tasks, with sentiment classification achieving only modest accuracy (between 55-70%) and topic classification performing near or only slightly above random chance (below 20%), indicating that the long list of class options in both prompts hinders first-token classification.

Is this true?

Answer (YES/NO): NO